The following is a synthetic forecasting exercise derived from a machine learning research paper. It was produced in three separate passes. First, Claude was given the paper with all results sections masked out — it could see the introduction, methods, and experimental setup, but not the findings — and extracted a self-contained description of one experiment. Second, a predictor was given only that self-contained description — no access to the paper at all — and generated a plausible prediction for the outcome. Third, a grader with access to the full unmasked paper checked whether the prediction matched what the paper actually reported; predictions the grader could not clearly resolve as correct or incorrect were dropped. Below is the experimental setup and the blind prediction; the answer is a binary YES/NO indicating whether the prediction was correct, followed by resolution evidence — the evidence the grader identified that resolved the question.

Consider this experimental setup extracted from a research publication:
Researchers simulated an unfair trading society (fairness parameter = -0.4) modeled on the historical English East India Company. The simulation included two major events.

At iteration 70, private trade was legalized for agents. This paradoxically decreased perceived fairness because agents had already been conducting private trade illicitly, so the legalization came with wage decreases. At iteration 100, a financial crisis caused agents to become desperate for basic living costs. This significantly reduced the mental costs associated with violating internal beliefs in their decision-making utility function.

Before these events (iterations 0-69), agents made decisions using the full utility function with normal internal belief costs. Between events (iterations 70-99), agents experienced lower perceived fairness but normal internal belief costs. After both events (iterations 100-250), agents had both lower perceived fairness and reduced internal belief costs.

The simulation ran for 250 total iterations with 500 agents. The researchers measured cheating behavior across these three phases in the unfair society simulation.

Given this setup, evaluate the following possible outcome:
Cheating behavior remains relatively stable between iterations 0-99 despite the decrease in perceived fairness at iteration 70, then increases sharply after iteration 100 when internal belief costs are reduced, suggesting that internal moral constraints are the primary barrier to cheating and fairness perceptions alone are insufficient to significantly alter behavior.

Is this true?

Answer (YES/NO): NO